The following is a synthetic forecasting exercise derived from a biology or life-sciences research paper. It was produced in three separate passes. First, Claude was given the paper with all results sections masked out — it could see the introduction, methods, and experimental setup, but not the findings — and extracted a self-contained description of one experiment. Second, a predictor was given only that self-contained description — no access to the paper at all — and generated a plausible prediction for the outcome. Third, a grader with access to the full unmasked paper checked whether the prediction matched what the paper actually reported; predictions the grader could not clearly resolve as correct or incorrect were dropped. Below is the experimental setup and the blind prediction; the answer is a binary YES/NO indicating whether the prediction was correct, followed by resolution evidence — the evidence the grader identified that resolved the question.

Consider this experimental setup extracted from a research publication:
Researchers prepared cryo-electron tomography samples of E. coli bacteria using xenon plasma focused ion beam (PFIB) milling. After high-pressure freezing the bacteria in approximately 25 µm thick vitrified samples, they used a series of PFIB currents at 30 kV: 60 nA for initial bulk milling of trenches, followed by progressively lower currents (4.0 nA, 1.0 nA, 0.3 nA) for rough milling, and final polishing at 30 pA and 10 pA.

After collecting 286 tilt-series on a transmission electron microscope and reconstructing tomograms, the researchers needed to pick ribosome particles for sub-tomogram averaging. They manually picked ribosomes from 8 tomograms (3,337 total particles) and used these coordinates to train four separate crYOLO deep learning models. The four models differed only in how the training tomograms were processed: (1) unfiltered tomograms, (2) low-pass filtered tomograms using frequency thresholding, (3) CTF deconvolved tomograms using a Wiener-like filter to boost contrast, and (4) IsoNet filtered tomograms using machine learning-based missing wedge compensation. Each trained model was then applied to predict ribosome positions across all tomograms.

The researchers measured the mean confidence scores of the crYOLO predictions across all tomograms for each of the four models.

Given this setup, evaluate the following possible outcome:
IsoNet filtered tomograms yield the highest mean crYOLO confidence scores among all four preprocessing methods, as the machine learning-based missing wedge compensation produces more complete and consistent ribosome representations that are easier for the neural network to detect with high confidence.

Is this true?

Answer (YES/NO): YES